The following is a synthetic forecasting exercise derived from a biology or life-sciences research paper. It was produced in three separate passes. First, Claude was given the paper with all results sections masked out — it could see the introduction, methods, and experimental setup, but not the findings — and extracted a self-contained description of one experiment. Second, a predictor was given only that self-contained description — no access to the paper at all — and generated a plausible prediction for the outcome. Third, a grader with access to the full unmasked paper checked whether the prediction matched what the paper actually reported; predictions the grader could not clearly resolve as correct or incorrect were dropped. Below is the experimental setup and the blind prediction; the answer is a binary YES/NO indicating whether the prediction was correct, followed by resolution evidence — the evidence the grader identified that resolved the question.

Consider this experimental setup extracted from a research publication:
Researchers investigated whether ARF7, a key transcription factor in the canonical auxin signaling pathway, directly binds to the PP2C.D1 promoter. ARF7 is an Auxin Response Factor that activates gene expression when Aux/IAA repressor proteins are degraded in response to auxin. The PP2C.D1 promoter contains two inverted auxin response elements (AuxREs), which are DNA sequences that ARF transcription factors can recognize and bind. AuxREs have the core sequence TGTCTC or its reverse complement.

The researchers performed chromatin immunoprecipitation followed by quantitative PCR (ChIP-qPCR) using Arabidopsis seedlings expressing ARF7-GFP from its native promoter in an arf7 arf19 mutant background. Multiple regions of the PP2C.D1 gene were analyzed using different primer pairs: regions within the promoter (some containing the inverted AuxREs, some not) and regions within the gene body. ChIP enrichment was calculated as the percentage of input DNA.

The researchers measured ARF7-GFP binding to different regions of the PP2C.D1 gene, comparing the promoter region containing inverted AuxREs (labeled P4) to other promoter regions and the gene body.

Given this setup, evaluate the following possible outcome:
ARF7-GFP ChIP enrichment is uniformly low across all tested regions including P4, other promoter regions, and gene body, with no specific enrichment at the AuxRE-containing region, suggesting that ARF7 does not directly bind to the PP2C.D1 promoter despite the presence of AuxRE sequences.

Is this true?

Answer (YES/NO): NO